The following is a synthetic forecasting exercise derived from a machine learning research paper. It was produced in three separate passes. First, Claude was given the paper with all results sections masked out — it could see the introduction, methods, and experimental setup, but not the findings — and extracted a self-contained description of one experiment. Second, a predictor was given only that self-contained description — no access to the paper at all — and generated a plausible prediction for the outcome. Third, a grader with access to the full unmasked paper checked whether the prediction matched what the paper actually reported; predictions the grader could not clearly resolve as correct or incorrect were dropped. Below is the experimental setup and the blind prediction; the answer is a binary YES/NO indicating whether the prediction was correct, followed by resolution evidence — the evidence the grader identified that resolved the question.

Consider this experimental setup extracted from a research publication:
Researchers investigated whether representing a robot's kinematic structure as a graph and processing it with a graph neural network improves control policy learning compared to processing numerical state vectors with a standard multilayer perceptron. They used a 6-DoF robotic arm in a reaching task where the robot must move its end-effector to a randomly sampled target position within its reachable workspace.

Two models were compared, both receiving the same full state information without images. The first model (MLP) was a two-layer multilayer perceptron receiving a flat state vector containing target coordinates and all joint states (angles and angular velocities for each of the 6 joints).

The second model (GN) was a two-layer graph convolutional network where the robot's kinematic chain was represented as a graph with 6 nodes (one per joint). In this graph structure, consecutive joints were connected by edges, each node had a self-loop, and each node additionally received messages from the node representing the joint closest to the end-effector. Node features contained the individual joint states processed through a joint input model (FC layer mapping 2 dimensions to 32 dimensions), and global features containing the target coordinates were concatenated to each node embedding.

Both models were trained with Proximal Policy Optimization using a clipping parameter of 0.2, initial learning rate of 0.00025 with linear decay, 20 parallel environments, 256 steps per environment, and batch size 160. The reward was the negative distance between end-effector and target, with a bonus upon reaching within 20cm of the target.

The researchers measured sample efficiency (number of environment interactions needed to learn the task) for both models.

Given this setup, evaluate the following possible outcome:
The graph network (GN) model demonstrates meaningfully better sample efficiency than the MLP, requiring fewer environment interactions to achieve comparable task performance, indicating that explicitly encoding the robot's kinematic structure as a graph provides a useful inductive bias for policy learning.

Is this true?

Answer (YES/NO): NO